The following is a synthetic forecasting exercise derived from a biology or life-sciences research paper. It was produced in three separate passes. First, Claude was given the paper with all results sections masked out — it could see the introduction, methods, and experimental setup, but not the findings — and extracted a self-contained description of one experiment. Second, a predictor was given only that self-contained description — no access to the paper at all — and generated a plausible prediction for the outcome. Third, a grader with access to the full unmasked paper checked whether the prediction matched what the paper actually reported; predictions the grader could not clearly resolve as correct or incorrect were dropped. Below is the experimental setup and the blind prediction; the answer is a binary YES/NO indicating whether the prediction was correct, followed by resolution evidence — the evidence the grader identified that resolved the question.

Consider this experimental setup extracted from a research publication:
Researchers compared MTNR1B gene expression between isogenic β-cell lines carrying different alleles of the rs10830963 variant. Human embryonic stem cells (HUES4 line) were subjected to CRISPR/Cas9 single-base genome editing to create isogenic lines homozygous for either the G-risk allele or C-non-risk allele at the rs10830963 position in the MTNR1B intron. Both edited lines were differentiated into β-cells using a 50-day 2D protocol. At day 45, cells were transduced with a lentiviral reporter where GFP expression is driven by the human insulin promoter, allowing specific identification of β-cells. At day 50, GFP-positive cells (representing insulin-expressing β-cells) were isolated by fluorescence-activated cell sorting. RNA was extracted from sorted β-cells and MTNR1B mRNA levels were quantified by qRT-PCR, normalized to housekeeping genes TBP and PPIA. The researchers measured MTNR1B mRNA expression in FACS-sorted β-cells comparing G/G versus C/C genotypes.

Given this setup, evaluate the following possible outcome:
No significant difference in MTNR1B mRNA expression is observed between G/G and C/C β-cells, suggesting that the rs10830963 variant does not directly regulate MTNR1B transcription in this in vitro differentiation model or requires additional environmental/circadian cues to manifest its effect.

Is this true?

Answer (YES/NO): NO